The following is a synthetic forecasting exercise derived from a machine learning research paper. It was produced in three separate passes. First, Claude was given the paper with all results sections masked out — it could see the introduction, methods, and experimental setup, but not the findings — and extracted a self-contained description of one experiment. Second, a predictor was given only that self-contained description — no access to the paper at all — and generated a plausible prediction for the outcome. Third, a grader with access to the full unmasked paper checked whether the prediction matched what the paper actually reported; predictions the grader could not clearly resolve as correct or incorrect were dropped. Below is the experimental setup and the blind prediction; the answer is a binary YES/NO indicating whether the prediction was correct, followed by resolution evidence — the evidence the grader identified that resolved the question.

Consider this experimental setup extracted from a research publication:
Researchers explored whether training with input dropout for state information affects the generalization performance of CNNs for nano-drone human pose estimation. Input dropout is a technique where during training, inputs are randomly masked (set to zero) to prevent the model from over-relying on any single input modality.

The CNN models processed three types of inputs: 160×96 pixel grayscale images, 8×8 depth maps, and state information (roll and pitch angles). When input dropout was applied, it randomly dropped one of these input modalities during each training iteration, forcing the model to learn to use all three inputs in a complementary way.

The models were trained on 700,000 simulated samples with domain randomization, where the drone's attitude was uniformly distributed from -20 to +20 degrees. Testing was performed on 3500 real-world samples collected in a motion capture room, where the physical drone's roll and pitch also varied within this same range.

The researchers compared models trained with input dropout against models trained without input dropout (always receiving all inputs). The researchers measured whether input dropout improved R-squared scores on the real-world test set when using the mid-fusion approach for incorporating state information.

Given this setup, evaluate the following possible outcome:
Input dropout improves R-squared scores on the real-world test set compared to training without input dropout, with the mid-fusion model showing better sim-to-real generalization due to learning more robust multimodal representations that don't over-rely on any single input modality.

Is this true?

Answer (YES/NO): NO